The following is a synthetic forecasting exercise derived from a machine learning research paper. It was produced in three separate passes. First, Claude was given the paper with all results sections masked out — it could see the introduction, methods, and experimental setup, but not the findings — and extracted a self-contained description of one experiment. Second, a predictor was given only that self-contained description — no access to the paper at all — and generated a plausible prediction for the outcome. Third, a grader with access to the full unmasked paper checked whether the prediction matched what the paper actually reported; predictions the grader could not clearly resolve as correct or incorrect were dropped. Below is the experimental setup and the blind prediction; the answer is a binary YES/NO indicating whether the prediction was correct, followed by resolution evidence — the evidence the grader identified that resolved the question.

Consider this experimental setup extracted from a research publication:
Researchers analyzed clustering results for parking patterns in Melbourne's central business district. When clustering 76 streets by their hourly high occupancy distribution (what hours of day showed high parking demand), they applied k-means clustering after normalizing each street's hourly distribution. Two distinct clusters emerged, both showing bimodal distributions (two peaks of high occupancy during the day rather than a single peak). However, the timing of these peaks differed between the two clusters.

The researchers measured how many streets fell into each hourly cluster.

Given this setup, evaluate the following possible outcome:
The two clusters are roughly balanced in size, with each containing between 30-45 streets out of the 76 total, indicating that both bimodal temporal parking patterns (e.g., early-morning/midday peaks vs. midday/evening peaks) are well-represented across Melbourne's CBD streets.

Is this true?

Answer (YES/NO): YES